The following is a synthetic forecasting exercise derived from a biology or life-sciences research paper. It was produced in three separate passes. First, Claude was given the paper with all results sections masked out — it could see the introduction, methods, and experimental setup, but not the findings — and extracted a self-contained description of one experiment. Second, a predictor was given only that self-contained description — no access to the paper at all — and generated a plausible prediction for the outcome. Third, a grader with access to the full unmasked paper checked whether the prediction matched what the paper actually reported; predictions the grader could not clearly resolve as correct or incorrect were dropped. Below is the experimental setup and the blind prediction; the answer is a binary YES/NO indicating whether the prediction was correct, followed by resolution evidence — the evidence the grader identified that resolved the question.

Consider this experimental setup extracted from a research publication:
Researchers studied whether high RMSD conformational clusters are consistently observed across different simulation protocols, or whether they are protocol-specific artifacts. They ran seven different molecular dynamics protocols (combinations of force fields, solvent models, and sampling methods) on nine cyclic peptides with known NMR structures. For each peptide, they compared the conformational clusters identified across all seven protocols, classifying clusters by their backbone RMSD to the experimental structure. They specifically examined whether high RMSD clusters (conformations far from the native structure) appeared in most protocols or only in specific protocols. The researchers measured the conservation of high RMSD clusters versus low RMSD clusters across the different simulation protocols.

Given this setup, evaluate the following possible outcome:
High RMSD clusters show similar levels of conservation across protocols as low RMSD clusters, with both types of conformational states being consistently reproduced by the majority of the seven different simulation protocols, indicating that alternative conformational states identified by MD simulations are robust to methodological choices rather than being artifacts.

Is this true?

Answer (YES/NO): NO